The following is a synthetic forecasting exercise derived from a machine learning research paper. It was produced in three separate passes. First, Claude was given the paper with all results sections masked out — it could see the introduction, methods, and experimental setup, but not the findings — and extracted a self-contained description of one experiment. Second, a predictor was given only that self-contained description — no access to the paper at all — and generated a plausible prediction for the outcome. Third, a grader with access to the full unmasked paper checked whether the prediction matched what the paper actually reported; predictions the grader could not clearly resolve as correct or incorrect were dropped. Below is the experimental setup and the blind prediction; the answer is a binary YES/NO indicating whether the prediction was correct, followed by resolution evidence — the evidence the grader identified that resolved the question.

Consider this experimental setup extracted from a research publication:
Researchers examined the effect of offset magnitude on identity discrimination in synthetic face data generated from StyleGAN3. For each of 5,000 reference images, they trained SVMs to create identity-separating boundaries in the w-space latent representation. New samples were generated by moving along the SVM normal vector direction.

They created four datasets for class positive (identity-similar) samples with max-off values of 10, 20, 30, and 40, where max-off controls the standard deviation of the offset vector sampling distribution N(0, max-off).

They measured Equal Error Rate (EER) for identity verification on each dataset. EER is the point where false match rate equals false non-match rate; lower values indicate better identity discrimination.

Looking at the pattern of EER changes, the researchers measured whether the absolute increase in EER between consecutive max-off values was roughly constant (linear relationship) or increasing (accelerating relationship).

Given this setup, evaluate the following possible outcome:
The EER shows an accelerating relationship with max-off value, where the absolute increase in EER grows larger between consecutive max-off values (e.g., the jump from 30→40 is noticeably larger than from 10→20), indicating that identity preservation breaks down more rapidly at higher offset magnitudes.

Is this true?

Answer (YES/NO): YES